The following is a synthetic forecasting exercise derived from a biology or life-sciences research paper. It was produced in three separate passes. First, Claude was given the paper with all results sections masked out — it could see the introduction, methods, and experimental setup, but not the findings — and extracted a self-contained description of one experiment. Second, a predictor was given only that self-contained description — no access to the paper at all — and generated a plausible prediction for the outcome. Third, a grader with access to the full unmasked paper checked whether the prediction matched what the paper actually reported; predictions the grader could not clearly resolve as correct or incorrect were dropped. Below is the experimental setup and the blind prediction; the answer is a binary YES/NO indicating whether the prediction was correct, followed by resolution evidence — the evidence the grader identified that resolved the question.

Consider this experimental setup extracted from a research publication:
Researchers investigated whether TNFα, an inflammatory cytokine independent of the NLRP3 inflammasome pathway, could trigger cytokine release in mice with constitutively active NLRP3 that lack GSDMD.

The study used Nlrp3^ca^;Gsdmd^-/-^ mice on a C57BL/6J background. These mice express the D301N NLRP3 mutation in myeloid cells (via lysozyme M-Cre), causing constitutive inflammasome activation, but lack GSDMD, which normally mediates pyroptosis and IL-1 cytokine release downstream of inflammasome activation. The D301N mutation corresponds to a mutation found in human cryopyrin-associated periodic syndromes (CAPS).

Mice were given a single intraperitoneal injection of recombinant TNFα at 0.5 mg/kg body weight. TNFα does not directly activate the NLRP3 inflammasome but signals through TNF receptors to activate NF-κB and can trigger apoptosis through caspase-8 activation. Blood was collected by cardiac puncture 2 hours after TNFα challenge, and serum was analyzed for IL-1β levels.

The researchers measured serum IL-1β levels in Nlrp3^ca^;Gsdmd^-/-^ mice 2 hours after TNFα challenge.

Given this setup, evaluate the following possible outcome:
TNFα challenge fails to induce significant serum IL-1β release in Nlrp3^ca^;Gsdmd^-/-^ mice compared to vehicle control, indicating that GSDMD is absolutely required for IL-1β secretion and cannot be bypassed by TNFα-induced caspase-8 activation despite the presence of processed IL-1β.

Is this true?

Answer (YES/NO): NO